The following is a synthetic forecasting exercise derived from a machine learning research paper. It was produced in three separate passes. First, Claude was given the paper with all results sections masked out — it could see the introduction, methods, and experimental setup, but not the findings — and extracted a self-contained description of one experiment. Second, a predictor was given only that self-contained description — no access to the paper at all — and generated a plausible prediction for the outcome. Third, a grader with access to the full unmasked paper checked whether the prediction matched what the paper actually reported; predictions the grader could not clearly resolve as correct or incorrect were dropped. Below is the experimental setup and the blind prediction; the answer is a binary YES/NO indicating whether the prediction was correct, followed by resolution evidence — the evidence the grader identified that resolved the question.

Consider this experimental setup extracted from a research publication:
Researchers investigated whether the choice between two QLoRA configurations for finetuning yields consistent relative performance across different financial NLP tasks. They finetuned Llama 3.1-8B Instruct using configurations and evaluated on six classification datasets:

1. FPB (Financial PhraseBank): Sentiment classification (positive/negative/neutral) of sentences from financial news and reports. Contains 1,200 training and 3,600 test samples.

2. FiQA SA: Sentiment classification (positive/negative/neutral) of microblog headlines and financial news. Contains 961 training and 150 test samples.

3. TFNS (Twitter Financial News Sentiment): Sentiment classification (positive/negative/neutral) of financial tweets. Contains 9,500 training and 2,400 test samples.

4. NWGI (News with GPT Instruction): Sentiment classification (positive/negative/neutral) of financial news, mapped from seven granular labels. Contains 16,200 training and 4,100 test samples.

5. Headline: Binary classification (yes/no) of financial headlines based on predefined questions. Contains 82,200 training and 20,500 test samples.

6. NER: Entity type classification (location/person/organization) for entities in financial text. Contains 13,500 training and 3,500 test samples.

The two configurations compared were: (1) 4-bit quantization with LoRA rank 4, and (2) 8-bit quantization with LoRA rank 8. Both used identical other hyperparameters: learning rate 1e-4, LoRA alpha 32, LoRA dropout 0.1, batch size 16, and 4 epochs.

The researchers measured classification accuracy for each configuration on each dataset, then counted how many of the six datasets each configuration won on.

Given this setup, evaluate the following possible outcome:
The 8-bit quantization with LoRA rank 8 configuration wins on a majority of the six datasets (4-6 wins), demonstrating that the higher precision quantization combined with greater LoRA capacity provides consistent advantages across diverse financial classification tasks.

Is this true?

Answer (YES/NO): NO